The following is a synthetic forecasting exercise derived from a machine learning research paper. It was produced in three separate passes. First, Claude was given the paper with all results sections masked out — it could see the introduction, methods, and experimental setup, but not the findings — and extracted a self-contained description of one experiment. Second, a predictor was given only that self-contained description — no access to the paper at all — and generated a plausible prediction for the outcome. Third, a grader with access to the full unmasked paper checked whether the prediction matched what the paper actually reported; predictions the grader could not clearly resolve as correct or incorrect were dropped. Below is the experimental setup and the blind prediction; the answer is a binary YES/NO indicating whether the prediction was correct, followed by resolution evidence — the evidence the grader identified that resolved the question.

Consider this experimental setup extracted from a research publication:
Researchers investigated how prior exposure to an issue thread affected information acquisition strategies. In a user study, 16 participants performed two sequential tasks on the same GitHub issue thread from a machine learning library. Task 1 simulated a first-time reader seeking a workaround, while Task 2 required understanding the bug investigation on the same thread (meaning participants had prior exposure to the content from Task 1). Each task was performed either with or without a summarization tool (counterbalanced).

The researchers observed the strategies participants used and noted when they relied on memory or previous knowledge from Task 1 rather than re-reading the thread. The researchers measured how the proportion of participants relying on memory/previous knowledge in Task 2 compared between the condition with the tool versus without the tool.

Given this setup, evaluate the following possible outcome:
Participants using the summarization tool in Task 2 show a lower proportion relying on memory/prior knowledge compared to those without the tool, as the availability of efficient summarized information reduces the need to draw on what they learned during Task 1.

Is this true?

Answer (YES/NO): YES